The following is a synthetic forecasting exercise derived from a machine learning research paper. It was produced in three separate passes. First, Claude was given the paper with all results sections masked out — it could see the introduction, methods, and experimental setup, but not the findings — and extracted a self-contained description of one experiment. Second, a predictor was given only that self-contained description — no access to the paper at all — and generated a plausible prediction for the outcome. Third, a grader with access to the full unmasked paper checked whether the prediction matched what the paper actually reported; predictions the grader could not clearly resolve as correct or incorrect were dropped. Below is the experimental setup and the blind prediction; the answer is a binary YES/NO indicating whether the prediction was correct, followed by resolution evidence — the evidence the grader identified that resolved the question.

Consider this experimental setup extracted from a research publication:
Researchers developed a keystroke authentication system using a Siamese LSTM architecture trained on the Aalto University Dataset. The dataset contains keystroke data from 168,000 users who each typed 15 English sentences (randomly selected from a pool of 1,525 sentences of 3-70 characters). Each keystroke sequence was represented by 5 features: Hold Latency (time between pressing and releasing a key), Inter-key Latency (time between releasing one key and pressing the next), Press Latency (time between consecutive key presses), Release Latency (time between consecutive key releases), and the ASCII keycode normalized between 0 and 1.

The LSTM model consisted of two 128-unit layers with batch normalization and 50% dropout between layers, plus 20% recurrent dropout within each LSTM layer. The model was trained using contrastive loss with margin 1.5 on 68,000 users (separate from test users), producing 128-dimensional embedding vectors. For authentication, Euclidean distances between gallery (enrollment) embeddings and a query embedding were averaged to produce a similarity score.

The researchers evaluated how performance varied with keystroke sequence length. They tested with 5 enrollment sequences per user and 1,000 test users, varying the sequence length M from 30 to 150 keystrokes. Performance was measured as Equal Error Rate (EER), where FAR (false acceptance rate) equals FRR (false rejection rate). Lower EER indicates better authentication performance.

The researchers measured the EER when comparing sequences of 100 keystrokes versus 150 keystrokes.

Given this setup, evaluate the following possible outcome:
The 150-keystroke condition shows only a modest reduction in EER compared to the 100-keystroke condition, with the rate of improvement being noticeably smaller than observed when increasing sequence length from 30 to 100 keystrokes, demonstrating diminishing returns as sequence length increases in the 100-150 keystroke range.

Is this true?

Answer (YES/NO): NO